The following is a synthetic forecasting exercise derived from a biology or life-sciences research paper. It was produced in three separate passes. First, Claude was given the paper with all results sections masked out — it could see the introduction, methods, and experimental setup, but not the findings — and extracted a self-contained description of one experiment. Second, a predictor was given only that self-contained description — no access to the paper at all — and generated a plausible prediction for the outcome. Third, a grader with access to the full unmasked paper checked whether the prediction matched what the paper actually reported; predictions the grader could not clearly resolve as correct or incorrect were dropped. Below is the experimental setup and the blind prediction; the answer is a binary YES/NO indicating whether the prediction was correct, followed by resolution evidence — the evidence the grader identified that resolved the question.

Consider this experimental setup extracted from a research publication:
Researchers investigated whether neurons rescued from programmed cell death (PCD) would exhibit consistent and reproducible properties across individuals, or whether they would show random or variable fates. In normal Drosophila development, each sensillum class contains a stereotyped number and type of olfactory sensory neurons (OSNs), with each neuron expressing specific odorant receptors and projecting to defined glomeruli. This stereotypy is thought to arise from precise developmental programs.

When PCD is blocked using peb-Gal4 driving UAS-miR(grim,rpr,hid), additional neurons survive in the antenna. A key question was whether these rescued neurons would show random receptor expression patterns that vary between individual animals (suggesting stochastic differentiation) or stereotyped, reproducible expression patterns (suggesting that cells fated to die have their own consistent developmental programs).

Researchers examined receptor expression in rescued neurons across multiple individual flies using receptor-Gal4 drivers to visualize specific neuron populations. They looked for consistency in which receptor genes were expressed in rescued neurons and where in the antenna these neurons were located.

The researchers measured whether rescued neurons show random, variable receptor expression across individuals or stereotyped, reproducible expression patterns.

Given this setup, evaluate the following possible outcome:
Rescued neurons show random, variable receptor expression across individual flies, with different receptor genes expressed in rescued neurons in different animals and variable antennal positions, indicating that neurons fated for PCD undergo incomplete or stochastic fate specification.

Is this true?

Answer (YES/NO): NO